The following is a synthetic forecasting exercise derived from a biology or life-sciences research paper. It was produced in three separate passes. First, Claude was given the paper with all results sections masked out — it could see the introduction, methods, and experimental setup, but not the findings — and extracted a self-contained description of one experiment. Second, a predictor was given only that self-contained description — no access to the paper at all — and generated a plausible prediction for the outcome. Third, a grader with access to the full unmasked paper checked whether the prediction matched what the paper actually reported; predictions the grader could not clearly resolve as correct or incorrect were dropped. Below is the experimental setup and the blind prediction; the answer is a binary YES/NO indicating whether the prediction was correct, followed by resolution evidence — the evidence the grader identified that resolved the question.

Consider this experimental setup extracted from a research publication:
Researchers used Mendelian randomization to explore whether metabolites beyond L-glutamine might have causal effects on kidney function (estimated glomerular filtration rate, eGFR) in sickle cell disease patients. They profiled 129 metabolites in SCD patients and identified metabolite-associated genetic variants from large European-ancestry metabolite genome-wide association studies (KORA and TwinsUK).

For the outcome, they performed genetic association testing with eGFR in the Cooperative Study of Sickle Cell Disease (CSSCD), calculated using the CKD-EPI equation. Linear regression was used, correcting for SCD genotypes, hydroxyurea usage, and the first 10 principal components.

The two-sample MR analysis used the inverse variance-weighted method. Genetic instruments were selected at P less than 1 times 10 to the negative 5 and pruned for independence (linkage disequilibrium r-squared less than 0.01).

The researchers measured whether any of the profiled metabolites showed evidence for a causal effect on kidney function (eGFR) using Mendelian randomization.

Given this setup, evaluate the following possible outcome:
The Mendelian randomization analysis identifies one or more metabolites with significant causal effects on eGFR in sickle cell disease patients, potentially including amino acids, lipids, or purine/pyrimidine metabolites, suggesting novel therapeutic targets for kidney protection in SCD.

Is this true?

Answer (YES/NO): YES